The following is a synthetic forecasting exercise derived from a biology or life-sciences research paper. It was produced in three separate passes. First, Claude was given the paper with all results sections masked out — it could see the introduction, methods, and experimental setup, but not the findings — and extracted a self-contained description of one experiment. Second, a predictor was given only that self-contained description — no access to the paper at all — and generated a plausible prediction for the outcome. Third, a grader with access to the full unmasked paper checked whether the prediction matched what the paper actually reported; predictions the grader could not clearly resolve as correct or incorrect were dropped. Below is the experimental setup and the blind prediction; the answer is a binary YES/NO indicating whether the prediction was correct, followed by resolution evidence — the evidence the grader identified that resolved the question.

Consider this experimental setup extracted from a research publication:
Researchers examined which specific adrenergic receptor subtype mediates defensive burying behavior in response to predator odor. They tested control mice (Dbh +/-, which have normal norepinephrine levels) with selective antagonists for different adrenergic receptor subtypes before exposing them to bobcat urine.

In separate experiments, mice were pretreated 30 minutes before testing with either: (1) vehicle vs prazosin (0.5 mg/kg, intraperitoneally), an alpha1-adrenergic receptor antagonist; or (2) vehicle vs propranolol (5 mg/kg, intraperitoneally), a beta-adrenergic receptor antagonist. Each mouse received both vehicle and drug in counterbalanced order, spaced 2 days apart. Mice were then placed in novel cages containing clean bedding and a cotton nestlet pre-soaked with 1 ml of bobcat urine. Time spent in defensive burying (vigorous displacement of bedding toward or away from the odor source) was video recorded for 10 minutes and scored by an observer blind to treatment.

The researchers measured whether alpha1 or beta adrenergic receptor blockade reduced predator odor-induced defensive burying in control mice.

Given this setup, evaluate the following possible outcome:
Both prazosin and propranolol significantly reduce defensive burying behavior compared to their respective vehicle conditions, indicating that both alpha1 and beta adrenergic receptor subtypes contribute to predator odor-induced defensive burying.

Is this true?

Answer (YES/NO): YES